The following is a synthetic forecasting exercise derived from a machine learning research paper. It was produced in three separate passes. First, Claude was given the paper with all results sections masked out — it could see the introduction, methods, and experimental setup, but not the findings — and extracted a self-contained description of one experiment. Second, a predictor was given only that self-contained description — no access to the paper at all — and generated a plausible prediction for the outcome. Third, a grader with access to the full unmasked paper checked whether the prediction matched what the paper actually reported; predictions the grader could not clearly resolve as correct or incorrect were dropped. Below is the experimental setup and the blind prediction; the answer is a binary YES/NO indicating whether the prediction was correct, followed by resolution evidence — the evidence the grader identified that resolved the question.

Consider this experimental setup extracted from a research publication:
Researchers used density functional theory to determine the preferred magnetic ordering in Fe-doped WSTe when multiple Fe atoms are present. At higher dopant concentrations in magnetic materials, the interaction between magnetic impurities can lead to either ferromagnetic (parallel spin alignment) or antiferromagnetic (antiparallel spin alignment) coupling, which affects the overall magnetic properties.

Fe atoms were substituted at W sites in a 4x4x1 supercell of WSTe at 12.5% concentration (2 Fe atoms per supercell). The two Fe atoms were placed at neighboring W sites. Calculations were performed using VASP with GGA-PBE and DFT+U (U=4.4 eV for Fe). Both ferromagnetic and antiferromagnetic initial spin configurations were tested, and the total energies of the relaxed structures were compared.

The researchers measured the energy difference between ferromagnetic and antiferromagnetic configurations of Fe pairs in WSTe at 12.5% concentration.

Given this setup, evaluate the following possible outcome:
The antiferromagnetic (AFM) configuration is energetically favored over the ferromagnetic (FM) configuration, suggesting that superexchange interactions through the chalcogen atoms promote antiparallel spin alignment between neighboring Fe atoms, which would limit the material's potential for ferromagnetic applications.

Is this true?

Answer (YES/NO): NO